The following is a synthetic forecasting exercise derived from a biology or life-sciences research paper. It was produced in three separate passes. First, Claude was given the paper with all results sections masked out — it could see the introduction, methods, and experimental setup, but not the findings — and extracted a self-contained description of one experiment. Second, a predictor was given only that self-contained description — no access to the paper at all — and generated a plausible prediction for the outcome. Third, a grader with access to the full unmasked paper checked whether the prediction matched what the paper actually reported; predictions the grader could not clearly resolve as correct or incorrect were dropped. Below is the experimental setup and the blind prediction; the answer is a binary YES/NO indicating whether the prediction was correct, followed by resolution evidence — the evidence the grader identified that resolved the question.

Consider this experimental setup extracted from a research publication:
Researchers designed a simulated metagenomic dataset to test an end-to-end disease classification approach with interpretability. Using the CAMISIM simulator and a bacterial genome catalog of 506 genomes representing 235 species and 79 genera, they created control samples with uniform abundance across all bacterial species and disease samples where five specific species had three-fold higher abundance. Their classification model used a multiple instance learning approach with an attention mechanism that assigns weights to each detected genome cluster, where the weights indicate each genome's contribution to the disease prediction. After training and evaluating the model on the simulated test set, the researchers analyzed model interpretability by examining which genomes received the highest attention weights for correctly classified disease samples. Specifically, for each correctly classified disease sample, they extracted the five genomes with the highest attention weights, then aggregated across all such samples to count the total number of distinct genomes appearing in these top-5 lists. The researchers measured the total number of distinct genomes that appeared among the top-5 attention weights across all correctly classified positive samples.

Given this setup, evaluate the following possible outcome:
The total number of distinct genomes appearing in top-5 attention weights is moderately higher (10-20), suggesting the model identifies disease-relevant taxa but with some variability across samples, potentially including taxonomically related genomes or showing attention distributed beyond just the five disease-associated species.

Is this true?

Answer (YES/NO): YES